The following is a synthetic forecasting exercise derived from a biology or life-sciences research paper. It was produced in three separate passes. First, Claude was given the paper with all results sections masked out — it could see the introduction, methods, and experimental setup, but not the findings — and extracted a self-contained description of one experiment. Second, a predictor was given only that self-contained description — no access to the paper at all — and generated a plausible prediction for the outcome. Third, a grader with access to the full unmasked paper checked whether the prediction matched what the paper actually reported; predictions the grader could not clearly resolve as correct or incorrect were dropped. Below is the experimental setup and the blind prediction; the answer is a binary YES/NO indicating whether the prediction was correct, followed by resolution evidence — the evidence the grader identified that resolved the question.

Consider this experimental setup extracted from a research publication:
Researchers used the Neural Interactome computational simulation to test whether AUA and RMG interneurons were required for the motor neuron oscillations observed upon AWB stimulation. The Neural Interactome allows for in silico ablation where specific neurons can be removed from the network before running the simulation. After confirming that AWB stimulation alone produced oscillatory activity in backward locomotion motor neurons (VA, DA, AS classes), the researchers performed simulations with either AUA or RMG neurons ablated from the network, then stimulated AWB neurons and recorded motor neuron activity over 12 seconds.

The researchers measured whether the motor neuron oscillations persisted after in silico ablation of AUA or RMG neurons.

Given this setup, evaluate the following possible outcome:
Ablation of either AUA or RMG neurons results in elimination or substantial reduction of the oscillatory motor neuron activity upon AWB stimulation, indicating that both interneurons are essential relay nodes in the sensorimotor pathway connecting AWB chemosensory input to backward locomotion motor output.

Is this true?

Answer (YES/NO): YES